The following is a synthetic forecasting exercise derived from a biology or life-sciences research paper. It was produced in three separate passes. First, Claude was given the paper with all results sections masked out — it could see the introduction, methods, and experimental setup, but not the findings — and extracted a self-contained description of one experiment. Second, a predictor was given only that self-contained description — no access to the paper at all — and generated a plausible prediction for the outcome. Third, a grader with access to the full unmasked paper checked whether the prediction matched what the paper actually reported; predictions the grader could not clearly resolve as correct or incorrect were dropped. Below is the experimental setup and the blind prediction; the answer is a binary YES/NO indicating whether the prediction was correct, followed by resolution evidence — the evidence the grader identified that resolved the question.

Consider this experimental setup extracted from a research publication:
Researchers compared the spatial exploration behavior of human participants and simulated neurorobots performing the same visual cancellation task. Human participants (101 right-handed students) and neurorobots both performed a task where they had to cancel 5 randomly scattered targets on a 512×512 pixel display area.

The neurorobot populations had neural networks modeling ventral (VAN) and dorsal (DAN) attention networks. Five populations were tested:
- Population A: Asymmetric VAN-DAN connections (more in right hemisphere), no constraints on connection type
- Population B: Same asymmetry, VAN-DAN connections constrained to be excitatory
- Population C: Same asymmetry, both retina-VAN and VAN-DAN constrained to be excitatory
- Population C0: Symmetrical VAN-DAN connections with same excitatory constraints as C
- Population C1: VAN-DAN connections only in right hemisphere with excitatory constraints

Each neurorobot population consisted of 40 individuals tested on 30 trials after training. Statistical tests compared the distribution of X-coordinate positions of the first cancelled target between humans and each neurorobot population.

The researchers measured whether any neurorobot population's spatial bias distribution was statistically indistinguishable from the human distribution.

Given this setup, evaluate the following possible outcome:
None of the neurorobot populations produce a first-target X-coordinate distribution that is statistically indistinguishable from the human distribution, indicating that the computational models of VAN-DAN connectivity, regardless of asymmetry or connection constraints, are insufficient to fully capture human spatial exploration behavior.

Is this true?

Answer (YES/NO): NO